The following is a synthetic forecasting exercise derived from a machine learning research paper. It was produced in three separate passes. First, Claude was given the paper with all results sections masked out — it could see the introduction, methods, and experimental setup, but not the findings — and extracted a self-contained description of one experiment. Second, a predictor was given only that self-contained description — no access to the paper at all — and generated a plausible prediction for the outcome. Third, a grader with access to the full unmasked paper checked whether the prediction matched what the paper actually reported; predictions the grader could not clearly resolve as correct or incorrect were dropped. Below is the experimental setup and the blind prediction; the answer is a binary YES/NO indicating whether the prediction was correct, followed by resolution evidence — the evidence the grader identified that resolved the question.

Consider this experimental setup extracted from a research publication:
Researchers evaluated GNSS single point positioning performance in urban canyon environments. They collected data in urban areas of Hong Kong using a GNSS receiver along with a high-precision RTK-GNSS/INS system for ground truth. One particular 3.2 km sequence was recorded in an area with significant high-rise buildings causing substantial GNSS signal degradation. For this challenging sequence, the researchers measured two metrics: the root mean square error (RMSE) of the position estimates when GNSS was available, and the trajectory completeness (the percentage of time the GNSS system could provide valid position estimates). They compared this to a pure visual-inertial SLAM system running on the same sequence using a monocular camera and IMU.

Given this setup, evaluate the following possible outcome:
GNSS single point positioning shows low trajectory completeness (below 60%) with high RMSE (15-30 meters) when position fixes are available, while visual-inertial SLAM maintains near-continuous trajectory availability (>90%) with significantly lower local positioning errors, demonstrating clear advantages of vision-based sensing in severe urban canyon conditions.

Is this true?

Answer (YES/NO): NO